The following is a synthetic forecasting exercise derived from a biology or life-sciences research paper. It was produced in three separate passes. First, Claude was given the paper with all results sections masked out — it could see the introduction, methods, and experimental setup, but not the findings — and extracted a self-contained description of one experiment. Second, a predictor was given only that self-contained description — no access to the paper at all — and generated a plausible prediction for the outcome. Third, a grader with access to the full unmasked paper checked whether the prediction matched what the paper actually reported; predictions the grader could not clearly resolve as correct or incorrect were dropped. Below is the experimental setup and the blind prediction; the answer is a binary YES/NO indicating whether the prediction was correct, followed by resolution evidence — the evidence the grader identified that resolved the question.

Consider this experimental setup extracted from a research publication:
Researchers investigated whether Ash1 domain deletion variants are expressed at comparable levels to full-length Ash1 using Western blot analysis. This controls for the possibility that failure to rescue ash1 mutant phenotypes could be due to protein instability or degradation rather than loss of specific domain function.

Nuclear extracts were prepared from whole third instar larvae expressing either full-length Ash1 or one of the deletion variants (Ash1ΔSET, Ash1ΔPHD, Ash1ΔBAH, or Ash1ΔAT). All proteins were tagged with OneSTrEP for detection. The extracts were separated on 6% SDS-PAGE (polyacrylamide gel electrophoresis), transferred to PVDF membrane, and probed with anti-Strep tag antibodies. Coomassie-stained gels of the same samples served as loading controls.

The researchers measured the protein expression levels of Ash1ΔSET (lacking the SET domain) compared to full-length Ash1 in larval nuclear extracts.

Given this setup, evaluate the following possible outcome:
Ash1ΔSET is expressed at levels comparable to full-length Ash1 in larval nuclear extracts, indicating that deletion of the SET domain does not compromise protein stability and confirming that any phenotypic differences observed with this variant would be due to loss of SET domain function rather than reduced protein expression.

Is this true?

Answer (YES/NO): YES